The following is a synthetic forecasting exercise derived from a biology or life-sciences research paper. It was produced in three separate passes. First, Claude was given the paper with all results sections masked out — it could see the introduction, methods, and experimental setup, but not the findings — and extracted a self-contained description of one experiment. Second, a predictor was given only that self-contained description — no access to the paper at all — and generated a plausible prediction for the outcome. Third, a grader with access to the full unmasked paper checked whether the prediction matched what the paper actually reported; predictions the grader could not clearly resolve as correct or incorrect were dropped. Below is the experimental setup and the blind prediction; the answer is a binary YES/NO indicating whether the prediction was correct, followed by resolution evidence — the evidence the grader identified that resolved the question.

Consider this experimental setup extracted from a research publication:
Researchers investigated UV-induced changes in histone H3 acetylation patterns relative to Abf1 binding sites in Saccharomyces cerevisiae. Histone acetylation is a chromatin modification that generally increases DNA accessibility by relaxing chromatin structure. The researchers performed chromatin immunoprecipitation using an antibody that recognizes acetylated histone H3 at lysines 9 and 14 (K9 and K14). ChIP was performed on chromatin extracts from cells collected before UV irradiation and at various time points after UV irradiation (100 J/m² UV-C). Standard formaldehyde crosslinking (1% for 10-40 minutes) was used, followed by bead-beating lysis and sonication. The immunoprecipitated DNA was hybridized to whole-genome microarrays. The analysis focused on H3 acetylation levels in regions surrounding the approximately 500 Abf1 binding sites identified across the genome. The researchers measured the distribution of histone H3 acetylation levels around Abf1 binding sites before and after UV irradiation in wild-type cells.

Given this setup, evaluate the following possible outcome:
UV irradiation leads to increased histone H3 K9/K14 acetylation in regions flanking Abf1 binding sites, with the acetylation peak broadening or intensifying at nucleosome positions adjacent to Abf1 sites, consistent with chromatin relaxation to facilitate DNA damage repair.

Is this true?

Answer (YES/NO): YES